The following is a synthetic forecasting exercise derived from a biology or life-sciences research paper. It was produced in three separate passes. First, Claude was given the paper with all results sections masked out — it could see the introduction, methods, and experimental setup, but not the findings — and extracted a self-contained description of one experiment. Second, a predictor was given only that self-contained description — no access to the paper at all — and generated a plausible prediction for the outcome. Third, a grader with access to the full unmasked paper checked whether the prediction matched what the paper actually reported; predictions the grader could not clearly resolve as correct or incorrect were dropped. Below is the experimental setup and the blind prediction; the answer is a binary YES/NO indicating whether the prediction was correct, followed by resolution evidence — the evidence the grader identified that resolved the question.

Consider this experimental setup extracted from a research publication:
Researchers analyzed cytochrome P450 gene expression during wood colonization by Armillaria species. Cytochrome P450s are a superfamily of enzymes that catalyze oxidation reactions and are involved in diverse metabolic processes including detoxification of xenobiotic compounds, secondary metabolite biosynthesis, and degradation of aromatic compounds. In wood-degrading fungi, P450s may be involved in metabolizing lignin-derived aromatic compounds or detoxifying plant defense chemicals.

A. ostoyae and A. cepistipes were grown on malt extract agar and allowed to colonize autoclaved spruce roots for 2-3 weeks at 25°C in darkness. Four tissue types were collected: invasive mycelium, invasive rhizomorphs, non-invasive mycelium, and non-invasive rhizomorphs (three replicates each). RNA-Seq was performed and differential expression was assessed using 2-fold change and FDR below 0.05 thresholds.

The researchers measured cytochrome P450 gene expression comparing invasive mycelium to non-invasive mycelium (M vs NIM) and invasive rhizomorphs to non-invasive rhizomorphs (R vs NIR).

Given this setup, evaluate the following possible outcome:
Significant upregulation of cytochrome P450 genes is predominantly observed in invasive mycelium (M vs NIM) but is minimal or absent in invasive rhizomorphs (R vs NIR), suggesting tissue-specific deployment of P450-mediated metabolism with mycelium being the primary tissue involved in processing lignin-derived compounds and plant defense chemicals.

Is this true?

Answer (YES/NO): NO